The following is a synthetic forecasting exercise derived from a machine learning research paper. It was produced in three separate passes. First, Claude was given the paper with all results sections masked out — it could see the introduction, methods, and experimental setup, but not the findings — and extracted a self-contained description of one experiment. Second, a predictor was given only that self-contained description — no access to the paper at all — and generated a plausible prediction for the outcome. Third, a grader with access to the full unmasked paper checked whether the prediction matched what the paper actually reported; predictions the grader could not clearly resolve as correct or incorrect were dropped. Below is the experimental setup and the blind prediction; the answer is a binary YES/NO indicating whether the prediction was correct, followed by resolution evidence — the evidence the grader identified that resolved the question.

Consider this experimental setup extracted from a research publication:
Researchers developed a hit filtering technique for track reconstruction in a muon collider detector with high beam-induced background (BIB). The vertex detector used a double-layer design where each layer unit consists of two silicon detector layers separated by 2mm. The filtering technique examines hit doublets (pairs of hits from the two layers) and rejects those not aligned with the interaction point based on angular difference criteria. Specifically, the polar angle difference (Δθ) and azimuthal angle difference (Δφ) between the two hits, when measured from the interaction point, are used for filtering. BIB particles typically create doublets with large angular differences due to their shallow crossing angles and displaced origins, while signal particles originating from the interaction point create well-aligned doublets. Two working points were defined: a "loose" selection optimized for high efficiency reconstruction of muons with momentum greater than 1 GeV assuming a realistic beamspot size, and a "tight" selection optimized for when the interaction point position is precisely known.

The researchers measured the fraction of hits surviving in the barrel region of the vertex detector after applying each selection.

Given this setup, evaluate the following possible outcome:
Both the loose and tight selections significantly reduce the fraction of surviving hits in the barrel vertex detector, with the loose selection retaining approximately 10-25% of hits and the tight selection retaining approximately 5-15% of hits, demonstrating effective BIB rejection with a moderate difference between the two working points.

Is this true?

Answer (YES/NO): NO